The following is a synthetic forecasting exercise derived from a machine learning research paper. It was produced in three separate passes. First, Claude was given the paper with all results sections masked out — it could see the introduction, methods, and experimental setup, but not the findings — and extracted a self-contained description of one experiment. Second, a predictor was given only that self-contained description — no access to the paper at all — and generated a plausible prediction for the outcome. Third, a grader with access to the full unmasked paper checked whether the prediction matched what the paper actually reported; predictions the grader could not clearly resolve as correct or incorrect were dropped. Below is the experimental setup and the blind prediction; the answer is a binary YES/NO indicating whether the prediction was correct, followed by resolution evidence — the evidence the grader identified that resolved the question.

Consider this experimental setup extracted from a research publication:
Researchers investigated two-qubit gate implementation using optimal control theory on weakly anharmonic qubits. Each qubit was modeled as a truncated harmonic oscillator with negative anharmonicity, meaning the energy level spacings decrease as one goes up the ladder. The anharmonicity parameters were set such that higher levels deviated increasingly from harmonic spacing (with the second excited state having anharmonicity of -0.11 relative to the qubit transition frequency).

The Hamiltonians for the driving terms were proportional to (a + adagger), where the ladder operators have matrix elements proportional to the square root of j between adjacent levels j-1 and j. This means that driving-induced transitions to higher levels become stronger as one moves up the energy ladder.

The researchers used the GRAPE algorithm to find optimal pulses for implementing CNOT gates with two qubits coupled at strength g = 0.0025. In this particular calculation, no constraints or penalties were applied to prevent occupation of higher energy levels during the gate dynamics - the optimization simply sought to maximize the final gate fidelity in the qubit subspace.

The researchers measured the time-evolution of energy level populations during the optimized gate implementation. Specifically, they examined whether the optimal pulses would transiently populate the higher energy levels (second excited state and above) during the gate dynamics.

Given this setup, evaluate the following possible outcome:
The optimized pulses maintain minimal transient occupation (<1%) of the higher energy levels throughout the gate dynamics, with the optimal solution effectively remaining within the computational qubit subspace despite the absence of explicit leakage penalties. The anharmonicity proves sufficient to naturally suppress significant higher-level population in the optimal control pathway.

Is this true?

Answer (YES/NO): NO